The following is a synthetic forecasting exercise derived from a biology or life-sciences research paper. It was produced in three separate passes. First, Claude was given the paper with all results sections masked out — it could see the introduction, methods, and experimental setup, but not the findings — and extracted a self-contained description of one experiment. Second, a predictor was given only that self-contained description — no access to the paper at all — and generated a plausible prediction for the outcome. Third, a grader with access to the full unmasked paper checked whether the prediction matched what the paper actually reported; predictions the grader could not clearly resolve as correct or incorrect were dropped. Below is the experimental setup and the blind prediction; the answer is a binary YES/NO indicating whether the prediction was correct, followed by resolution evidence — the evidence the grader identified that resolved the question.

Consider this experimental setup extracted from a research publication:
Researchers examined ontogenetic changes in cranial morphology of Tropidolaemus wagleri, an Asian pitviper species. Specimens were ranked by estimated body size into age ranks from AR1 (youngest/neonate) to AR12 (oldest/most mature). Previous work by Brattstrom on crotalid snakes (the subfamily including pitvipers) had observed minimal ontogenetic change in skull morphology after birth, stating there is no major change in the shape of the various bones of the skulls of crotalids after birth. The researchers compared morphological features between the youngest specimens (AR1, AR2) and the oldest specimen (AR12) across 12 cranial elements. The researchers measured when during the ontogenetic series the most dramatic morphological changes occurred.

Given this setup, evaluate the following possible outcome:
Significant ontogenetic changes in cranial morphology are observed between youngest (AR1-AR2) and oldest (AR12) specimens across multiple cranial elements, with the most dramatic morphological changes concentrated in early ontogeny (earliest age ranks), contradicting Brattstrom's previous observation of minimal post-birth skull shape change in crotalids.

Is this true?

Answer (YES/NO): YES